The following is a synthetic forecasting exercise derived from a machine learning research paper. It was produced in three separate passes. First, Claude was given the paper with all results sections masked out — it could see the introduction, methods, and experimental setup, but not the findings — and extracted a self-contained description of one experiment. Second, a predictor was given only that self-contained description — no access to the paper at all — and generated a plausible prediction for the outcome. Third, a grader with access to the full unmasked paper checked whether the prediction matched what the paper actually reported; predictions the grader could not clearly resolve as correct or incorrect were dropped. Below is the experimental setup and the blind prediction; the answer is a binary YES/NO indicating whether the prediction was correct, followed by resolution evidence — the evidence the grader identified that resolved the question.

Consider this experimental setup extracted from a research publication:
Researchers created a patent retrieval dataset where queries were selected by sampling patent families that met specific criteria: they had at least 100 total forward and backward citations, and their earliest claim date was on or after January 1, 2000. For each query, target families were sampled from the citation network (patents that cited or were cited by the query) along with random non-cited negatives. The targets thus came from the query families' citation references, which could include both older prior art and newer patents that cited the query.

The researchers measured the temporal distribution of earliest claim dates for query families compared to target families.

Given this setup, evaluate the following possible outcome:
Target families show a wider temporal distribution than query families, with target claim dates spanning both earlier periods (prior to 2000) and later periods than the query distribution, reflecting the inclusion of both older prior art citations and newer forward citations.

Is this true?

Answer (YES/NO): YES